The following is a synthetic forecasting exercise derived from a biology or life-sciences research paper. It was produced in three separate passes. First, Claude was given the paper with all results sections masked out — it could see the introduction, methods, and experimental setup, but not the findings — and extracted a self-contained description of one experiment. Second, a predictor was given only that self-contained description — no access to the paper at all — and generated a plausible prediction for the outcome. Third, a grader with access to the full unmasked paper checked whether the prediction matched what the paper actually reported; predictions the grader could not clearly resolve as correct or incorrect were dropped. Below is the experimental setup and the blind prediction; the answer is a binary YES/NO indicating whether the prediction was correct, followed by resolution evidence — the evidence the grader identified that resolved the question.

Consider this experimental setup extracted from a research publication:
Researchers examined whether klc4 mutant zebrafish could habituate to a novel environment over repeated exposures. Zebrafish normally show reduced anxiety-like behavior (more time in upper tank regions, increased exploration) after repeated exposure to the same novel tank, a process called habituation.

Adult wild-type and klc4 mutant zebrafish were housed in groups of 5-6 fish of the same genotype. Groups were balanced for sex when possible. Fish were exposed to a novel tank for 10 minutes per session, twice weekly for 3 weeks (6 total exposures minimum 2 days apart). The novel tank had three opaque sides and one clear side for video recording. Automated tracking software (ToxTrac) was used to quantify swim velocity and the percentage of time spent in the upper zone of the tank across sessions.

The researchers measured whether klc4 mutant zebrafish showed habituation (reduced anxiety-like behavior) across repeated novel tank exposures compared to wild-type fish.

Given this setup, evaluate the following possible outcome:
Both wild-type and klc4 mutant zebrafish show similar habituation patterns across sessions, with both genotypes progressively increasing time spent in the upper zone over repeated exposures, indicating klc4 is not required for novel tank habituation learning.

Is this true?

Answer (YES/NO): NO